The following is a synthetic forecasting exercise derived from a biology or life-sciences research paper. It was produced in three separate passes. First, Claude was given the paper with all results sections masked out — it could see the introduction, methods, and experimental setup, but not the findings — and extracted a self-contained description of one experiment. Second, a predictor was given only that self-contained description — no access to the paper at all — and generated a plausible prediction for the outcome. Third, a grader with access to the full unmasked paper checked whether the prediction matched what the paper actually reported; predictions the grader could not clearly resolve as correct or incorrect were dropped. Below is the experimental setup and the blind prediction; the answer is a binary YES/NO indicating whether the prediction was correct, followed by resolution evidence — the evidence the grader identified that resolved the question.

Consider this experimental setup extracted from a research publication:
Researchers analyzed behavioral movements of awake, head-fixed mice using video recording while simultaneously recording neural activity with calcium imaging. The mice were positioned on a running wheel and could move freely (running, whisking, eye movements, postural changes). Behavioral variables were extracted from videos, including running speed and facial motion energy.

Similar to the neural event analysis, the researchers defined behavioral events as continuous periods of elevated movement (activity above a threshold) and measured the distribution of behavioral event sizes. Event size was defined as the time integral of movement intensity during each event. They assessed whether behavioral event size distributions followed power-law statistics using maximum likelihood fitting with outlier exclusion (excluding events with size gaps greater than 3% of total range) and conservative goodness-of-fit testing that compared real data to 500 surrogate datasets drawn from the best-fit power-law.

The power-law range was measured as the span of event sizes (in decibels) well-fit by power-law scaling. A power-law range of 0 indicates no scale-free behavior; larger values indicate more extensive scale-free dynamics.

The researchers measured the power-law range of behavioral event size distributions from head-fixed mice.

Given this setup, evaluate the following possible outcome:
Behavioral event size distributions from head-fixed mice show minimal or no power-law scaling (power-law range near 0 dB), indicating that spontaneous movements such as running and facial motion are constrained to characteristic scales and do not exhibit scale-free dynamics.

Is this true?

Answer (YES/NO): NO